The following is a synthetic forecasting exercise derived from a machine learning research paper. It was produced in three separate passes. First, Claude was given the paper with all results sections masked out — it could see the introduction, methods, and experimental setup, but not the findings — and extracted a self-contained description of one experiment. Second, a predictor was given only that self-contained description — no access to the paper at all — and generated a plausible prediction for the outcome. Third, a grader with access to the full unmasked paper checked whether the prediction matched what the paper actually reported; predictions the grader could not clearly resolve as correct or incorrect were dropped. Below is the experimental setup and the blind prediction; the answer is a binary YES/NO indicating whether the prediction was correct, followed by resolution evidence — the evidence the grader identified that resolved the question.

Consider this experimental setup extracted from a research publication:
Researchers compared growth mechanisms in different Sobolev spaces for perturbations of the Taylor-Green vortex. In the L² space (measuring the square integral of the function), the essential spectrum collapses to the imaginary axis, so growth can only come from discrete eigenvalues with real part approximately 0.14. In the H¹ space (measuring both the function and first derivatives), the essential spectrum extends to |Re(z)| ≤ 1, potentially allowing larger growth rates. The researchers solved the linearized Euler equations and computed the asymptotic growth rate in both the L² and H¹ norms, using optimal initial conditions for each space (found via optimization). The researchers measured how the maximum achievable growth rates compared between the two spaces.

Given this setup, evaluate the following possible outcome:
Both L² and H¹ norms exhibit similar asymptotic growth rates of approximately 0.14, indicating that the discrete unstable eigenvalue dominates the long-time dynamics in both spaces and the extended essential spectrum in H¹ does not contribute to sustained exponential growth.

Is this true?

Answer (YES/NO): NO